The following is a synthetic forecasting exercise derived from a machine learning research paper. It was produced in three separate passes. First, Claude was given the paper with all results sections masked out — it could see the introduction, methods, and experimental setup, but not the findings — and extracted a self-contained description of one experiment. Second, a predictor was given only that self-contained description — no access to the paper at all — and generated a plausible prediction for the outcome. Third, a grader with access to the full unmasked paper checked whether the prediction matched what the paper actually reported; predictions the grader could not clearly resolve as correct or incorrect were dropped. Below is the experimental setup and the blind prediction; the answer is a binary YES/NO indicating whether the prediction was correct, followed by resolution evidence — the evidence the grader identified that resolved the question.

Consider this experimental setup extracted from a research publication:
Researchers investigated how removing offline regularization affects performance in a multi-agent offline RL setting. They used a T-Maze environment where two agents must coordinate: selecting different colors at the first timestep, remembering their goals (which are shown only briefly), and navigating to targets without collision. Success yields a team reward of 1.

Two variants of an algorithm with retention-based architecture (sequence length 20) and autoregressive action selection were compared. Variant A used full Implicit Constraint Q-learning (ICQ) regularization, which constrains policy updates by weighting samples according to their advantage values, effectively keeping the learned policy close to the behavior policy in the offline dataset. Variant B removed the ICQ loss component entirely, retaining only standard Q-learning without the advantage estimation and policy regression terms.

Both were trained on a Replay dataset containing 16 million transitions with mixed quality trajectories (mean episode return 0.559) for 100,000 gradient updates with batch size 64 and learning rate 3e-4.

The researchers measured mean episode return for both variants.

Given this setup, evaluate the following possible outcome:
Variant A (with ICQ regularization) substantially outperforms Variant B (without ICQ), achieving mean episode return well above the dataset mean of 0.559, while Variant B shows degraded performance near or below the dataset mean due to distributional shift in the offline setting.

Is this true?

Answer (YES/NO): YES